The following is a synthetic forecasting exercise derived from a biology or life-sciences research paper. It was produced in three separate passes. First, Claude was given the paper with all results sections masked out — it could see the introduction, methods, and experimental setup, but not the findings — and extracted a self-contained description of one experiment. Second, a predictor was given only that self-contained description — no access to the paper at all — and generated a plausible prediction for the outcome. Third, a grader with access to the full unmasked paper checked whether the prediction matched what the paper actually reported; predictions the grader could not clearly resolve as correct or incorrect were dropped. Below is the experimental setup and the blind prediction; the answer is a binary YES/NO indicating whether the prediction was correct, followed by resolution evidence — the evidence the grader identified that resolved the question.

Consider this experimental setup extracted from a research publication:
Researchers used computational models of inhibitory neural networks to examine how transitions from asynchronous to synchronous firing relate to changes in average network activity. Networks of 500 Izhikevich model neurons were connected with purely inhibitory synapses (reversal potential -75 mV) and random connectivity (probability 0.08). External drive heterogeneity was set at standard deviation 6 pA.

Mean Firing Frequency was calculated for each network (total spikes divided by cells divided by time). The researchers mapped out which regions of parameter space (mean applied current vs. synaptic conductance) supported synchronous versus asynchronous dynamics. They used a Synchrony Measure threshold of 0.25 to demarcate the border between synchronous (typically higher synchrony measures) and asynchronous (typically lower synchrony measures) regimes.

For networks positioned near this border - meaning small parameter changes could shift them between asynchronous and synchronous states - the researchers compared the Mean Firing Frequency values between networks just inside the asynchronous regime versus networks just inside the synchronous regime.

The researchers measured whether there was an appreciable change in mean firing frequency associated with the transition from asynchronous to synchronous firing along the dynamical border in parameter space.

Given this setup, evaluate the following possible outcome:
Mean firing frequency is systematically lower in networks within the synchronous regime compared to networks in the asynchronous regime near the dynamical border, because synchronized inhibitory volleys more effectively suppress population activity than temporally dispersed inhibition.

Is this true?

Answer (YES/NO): NO